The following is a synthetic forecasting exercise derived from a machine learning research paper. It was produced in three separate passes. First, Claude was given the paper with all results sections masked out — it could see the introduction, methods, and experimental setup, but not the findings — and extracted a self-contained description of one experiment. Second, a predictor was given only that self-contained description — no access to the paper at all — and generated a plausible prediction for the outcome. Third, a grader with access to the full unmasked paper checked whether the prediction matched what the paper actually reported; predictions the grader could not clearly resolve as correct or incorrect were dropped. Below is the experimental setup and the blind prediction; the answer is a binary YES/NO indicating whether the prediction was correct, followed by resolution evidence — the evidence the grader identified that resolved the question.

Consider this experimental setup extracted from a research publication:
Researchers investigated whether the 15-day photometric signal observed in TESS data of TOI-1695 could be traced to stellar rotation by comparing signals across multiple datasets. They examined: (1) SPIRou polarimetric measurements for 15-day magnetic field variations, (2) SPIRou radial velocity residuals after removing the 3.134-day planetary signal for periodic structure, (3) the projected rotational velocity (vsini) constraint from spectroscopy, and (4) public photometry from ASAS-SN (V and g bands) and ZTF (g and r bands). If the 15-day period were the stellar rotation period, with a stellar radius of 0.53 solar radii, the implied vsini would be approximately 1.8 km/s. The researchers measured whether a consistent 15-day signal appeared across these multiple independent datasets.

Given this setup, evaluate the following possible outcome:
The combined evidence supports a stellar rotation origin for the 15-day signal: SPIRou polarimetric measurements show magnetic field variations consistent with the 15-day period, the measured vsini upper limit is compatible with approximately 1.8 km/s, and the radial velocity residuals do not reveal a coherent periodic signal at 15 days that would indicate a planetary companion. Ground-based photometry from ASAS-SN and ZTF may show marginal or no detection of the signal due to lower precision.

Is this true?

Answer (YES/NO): NO